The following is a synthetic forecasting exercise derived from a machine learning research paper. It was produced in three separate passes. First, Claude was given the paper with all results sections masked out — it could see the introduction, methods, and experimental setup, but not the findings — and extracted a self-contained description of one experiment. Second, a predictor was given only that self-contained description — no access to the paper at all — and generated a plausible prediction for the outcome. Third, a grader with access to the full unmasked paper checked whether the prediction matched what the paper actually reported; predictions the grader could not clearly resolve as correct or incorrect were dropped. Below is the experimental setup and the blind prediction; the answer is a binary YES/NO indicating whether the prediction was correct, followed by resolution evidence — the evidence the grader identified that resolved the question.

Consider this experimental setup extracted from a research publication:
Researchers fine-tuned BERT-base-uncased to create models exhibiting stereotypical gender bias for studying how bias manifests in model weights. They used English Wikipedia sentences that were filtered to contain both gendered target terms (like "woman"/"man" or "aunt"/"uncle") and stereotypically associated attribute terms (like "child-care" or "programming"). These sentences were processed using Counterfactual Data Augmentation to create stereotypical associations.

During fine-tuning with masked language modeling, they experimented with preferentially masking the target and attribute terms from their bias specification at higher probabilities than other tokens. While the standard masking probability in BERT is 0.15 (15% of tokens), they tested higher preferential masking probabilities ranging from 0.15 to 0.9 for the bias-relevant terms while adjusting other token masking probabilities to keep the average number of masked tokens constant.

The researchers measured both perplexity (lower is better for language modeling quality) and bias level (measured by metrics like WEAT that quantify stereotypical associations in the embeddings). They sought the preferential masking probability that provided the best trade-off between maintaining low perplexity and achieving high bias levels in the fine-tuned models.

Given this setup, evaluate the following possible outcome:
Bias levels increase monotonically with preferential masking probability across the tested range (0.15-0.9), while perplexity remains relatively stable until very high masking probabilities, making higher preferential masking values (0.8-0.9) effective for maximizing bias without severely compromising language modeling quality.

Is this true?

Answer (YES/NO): NO